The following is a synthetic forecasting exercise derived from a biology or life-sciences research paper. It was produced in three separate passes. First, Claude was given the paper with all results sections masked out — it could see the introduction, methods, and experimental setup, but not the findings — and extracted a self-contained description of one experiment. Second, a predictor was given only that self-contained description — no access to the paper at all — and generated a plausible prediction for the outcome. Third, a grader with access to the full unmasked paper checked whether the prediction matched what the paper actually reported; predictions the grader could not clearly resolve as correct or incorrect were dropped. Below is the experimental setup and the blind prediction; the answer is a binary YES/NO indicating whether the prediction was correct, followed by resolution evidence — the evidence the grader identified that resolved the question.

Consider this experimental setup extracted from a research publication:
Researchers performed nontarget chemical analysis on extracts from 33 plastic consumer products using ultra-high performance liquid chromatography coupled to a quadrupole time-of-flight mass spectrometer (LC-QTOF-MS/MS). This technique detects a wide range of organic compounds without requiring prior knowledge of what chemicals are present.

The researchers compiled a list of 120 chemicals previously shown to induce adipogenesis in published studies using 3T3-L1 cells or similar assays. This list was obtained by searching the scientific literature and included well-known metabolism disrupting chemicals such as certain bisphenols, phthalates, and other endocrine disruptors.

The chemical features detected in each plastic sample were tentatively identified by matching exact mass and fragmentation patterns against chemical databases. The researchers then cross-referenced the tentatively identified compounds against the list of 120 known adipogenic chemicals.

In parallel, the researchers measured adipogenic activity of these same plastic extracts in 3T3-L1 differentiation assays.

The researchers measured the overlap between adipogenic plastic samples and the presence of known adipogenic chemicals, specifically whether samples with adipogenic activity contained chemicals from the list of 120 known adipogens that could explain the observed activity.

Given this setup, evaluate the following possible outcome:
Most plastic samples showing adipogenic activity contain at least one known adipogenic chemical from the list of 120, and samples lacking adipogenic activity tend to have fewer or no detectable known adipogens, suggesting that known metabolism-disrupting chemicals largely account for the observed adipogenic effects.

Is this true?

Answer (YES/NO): NO